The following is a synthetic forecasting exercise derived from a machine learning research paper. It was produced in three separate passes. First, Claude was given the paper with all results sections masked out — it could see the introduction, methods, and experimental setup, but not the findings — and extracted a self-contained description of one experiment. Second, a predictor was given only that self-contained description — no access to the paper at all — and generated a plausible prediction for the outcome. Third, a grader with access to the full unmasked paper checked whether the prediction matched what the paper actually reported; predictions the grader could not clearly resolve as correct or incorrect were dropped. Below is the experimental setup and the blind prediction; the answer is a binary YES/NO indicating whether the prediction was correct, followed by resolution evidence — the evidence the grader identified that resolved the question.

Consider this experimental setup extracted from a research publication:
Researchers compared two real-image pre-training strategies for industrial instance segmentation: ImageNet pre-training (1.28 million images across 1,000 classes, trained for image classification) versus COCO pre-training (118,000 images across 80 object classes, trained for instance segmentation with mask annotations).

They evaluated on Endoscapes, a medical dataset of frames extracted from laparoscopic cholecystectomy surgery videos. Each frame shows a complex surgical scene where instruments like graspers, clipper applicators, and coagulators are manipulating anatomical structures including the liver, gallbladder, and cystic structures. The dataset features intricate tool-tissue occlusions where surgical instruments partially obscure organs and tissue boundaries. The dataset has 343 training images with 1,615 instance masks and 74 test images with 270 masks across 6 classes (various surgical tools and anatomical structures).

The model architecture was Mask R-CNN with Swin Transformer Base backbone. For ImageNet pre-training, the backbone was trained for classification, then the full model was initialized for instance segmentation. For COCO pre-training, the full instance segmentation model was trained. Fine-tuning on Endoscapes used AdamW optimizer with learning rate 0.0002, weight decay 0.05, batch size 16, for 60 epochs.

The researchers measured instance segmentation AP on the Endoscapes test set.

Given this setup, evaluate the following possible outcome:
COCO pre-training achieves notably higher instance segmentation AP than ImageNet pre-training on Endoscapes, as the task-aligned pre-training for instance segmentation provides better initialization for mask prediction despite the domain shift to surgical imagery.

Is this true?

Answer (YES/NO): YES